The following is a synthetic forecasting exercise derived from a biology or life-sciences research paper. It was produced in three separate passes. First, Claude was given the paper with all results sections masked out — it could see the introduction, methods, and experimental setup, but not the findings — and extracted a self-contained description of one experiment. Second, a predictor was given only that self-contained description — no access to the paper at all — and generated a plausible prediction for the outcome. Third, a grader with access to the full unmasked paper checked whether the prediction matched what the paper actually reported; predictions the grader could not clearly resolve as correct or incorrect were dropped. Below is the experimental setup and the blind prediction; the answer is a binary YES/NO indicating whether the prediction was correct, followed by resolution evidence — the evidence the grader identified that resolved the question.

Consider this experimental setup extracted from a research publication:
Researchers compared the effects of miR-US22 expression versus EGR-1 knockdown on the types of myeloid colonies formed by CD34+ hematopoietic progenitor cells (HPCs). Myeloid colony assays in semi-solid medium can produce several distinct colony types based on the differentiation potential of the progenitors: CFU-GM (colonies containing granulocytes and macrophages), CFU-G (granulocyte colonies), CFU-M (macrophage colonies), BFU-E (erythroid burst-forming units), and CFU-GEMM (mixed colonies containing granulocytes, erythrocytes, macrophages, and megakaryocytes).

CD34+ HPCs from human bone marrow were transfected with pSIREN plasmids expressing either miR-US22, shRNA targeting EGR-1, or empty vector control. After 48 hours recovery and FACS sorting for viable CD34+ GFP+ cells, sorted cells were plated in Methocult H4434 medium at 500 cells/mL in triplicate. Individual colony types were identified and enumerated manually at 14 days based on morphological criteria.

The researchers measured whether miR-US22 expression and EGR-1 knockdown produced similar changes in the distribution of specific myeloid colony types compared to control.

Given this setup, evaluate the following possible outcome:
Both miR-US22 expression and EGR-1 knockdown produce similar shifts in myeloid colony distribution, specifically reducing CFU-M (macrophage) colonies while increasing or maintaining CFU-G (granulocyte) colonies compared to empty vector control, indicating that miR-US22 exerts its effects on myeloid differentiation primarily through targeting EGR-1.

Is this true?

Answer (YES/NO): NO